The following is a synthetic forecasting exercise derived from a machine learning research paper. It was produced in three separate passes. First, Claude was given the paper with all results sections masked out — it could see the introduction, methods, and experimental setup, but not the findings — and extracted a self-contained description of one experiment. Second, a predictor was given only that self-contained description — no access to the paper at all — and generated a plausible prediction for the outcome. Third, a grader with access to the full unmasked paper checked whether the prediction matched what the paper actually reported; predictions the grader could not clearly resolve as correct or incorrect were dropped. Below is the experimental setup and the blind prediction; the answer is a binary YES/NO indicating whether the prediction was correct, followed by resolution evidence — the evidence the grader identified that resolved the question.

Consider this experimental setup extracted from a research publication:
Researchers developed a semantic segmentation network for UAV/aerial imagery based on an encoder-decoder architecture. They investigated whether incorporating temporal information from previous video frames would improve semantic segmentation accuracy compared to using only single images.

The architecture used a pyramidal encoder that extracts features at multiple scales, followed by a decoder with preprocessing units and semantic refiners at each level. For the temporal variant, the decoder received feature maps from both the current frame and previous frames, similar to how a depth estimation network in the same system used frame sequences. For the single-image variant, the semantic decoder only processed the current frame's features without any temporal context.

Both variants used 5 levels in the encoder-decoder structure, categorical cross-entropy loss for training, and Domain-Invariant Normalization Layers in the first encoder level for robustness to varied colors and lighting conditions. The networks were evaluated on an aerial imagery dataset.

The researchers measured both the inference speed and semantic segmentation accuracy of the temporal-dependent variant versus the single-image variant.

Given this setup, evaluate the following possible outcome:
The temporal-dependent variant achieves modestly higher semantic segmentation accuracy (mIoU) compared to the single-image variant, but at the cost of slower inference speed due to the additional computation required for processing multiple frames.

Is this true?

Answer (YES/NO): YES